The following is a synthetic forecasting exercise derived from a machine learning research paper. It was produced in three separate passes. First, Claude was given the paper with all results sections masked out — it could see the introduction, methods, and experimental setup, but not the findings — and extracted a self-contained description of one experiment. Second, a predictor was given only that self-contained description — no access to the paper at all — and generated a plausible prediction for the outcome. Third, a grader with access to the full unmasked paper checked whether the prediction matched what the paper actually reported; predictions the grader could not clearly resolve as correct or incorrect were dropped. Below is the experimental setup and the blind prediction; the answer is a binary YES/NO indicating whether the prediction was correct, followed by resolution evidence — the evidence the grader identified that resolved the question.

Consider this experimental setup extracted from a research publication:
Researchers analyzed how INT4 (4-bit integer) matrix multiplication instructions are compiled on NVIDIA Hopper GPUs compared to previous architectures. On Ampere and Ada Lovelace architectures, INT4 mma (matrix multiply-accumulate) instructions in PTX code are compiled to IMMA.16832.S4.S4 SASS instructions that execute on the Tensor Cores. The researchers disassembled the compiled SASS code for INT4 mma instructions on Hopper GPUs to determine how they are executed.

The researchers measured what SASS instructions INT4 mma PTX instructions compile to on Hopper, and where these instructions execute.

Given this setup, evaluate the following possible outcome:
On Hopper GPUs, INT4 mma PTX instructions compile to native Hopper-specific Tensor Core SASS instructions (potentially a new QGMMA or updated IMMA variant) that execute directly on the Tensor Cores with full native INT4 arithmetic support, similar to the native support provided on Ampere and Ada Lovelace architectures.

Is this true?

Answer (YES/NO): NO